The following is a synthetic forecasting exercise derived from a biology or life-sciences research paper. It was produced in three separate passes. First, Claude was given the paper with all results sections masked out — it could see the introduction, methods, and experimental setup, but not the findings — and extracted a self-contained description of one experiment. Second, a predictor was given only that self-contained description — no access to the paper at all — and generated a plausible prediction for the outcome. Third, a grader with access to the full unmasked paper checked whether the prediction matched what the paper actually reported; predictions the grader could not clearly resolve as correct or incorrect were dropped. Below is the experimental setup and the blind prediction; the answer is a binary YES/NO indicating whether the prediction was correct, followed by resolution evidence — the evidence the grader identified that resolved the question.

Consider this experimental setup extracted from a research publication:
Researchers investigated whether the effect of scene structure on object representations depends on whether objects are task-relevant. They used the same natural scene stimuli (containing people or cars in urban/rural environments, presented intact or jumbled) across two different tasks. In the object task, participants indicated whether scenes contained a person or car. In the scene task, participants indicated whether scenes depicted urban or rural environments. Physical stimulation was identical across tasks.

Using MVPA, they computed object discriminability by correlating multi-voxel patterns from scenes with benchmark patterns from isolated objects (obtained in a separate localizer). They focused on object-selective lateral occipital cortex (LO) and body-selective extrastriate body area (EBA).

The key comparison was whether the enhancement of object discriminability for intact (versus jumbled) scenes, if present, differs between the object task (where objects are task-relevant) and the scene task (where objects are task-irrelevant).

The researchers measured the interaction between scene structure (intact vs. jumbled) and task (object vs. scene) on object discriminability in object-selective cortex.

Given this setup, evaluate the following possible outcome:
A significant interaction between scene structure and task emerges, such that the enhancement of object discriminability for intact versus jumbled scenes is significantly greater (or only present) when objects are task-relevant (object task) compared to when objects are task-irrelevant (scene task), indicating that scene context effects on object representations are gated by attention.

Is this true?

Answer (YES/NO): YES